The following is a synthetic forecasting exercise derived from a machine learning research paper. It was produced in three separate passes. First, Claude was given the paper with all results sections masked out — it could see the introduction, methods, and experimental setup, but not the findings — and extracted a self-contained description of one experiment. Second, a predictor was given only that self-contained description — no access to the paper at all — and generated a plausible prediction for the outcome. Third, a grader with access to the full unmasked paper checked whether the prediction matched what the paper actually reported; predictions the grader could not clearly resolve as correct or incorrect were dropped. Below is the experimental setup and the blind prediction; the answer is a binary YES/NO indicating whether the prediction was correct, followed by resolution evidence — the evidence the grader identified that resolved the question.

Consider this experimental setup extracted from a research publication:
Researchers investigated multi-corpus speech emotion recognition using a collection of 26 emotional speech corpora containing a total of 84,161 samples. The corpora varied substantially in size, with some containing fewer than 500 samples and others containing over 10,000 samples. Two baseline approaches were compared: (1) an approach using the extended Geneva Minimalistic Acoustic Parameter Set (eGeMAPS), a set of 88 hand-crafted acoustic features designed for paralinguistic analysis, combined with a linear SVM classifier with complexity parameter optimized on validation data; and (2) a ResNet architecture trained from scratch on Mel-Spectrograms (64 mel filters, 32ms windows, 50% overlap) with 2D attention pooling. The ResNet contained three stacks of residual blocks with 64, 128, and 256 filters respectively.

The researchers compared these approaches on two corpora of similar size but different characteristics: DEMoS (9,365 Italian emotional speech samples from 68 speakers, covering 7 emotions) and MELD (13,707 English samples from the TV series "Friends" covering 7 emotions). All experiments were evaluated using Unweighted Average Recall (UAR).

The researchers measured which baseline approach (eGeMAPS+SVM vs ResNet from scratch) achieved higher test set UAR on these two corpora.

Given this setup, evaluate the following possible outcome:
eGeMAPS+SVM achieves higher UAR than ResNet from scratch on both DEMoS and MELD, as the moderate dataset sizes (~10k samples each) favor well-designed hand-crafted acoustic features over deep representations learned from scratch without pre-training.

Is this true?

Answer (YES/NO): NO